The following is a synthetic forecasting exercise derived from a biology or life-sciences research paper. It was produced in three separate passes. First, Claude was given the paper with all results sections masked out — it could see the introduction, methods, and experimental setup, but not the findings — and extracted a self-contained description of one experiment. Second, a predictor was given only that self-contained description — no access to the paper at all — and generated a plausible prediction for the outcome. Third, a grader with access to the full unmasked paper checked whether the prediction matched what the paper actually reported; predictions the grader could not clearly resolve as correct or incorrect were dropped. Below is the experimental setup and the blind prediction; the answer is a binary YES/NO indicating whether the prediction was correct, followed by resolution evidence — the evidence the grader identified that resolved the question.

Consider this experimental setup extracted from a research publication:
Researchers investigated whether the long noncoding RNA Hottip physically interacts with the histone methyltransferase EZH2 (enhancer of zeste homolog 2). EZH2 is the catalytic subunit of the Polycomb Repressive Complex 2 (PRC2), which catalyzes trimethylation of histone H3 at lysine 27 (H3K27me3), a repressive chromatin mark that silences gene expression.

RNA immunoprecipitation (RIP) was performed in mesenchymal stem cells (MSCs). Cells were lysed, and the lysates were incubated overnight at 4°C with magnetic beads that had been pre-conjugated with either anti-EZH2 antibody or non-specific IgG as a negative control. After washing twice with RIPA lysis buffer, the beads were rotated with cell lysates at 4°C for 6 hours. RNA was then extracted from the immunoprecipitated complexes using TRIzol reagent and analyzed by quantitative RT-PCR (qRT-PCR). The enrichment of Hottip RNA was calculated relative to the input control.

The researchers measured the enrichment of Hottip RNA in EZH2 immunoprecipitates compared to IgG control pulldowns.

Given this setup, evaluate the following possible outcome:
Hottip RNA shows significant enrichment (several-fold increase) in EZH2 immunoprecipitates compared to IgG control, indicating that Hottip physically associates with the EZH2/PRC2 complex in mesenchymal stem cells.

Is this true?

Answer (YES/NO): YES